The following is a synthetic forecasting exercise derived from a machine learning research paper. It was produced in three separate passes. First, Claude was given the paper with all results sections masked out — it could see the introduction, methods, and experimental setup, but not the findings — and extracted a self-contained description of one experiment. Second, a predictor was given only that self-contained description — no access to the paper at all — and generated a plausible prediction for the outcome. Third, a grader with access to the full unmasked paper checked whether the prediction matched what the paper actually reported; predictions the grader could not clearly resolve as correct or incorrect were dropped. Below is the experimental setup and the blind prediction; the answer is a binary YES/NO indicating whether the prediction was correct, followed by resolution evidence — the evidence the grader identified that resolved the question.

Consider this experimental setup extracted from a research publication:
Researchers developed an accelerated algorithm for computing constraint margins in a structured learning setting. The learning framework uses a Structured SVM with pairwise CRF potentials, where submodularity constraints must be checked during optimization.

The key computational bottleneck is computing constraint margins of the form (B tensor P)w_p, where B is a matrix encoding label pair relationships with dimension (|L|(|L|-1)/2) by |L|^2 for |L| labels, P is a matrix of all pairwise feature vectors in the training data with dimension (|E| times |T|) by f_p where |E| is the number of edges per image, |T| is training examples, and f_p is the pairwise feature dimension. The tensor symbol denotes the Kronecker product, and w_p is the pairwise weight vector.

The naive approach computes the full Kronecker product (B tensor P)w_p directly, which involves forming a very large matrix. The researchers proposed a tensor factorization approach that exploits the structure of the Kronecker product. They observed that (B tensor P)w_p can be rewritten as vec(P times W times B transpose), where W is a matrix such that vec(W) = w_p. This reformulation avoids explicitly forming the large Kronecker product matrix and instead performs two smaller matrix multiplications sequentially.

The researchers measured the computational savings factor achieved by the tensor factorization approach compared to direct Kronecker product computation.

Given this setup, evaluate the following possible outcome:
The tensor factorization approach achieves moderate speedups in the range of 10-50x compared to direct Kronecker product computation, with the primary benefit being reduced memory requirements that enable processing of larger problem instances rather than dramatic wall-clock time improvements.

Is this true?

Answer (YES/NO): NO